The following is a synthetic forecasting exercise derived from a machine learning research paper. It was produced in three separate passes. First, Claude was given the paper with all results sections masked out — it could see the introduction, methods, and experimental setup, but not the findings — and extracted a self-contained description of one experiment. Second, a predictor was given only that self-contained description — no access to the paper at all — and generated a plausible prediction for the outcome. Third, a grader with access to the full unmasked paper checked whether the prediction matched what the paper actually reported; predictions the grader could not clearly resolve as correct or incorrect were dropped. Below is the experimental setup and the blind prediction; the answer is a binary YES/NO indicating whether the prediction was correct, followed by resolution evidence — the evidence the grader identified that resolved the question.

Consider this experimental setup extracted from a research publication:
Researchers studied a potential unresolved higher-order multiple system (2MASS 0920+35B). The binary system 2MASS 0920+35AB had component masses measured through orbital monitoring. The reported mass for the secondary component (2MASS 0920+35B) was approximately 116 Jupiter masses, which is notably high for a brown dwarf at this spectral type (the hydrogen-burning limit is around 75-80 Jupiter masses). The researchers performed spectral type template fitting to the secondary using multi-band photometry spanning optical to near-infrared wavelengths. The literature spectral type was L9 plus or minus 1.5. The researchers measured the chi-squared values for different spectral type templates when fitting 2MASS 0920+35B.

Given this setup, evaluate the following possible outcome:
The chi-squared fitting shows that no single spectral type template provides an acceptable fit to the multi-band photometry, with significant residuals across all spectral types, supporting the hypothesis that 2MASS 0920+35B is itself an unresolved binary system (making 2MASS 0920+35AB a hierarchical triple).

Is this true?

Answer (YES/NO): NO